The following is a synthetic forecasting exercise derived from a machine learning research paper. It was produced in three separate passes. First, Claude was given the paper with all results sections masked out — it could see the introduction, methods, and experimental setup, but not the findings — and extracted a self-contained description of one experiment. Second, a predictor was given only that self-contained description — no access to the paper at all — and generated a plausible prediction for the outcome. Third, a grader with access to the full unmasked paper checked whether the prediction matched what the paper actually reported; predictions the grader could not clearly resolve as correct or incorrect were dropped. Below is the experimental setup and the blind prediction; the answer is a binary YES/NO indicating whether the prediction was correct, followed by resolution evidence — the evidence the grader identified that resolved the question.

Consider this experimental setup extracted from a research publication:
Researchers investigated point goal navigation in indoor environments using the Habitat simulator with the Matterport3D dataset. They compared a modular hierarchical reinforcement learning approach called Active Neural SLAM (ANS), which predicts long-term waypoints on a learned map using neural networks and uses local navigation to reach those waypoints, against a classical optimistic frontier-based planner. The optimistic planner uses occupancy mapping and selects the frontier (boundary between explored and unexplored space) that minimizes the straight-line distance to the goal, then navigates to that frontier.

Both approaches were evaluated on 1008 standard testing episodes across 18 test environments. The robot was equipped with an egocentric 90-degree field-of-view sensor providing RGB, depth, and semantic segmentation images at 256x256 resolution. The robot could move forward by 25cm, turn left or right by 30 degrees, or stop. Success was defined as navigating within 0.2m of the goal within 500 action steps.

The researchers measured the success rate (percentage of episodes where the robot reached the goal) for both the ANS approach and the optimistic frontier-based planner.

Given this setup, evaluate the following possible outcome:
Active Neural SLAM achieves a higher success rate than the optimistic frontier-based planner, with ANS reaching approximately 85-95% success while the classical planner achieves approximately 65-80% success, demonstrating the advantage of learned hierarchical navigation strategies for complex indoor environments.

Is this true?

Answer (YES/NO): NO